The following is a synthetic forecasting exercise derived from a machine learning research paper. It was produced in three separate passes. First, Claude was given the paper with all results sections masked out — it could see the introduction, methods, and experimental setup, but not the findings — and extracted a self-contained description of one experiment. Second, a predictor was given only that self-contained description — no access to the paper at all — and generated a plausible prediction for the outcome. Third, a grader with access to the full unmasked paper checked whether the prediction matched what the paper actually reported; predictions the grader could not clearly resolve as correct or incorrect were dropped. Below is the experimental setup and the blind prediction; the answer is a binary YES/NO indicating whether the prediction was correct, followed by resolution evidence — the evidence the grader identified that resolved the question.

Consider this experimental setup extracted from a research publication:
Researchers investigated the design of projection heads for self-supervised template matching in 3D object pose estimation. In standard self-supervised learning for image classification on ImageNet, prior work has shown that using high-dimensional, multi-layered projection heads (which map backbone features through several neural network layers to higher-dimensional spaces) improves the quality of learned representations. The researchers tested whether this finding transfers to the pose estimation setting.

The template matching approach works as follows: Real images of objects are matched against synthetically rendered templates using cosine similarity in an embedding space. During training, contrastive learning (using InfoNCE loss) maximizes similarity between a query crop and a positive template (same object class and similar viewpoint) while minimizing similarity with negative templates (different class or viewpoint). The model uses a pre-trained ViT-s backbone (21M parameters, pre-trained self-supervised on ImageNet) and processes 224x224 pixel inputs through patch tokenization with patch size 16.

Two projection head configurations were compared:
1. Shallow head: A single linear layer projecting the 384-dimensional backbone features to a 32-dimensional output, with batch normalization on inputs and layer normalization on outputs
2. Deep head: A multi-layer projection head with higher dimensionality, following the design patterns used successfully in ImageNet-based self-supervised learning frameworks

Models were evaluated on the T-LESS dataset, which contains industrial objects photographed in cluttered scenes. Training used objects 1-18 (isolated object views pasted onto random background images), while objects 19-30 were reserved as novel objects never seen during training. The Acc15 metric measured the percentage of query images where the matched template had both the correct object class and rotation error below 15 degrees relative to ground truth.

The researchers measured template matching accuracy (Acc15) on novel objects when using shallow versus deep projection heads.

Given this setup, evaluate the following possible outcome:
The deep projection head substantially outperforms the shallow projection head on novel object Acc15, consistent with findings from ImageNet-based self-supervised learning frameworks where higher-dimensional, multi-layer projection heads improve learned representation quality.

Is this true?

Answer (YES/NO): NO